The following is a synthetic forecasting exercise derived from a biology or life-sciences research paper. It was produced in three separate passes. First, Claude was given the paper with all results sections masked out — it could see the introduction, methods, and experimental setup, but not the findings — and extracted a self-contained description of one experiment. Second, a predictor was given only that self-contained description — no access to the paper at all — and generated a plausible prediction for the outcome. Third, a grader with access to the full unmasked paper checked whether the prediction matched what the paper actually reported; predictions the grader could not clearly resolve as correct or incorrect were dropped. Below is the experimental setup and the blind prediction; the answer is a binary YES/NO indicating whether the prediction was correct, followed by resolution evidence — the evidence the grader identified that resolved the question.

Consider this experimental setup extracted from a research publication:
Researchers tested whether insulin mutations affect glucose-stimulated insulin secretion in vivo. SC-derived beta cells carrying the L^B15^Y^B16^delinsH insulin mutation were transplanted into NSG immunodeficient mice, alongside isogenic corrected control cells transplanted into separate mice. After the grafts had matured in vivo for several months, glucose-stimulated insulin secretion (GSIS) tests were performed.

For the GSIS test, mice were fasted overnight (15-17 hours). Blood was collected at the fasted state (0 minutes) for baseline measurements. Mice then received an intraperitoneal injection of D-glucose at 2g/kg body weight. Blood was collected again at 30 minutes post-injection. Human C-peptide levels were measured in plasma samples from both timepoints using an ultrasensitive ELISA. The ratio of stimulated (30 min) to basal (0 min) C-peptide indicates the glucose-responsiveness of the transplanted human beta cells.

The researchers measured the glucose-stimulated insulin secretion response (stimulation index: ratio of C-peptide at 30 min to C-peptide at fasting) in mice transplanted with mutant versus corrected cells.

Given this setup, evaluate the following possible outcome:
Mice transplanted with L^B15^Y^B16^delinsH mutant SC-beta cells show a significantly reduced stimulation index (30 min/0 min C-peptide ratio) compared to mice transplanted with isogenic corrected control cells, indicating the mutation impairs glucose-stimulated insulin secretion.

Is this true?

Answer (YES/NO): YES